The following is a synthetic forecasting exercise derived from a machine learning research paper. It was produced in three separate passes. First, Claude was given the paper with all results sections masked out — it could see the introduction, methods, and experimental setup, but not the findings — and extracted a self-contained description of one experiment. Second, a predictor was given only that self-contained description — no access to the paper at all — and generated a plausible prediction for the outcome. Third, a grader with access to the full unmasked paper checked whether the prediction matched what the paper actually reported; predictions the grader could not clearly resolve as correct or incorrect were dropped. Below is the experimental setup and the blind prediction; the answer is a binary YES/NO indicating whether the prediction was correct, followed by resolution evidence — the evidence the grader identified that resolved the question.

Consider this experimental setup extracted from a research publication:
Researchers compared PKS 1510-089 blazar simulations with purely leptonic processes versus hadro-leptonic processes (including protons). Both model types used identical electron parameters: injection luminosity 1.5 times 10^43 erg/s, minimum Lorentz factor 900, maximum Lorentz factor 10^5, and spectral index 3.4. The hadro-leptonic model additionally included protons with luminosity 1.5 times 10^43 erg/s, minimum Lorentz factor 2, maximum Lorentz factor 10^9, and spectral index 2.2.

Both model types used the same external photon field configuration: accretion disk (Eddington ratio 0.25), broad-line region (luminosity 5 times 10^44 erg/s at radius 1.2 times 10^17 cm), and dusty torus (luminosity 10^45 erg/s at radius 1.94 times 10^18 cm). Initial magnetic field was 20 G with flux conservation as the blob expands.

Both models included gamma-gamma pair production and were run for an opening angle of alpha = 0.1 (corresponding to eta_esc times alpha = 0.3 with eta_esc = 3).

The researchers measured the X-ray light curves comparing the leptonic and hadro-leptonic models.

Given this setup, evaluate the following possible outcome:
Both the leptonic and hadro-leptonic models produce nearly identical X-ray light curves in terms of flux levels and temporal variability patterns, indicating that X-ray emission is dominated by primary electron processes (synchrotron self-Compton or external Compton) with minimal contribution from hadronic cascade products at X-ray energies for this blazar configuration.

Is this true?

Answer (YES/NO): NO